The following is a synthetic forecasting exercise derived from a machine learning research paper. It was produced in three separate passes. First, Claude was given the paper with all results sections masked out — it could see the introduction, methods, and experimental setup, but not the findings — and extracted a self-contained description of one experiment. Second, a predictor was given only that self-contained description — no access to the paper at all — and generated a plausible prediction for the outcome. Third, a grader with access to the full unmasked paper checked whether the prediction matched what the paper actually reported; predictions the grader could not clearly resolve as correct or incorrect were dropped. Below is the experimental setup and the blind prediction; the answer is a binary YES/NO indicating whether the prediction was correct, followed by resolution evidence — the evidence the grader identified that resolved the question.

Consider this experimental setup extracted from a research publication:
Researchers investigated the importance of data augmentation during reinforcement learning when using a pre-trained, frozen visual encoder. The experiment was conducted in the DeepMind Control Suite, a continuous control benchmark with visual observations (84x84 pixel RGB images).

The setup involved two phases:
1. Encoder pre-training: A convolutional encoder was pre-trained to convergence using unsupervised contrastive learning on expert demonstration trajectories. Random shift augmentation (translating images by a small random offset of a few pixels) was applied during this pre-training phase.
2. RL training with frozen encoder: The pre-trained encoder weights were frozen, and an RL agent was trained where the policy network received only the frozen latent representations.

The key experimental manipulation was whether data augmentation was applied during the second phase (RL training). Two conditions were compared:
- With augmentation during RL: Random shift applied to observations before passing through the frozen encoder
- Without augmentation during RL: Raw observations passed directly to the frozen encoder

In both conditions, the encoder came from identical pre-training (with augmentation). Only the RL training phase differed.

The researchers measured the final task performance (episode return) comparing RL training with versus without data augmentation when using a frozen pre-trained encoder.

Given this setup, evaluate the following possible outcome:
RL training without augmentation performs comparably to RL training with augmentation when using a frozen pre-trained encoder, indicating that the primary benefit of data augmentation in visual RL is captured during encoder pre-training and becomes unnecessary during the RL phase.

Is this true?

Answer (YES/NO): NO